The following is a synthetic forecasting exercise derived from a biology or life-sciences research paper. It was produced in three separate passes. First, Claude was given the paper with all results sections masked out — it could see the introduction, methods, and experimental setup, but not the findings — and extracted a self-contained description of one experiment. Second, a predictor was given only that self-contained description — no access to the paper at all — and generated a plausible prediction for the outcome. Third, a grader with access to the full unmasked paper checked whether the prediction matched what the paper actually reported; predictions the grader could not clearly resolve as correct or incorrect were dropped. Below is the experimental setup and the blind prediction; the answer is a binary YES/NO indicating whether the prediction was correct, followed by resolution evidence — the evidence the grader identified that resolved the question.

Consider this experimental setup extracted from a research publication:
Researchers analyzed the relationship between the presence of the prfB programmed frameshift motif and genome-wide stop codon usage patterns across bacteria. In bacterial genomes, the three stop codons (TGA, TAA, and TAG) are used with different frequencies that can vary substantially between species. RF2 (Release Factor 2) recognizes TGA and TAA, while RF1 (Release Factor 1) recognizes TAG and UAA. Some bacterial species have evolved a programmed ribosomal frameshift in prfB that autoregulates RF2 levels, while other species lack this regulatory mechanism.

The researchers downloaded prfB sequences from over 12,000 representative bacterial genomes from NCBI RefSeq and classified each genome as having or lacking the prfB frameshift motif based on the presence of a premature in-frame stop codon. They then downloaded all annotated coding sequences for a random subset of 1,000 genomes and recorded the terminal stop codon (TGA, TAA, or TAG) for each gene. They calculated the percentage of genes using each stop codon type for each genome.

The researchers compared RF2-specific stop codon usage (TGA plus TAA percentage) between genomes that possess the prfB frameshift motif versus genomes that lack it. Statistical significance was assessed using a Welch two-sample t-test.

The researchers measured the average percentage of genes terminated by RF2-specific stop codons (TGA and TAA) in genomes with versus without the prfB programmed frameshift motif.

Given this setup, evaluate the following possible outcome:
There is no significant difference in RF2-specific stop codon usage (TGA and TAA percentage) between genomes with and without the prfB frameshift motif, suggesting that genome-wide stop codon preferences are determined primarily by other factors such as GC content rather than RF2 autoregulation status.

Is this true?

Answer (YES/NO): NO